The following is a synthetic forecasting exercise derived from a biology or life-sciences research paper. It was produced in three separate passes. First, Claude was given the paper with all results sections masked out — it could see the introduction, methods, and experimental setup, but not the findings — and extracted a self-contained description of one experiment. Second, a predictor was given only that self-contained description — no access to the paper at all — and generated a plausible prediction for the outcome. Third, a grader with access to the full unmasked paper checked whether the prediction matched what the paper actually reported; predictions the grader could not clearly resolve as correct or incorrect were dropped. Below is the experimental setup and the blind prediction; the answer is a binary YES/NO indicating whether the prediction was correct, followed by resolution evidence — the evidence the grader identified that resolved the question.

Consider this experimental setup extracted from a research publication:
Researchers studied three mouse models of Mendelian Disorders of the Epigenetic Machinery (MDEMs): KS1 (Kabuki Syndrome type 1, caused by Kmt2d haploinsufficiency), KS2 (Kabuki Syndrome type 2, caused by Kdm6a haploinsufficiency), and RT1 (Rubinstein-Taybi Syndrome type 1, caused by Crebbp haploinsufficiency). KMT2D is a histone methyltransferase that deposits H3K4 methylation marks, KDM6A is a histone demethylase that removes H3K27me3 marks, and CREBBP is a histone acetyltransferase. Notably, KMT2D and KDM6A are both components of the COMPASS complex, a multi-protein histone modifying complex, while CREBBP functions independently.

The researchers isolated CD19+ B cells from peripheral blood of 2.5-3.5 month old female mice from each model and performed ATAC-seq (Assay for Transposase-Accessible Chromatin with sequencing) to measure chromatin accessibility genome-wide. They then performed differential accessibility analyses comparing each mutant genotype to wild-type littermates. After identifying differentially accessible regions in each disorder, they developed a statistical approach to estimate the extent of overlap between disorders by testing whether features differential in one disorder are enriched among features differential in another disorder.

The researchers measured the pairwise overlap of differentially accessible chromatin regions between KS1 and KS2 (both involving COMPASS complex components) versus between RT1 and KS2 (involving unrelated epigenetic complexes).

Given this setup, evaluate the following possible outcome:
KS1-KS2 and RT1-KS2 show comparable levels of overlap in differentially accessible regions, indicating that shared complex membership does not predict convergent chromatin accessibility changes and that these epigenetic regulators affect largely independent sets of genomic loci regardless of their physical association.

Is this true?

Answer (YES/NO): NO